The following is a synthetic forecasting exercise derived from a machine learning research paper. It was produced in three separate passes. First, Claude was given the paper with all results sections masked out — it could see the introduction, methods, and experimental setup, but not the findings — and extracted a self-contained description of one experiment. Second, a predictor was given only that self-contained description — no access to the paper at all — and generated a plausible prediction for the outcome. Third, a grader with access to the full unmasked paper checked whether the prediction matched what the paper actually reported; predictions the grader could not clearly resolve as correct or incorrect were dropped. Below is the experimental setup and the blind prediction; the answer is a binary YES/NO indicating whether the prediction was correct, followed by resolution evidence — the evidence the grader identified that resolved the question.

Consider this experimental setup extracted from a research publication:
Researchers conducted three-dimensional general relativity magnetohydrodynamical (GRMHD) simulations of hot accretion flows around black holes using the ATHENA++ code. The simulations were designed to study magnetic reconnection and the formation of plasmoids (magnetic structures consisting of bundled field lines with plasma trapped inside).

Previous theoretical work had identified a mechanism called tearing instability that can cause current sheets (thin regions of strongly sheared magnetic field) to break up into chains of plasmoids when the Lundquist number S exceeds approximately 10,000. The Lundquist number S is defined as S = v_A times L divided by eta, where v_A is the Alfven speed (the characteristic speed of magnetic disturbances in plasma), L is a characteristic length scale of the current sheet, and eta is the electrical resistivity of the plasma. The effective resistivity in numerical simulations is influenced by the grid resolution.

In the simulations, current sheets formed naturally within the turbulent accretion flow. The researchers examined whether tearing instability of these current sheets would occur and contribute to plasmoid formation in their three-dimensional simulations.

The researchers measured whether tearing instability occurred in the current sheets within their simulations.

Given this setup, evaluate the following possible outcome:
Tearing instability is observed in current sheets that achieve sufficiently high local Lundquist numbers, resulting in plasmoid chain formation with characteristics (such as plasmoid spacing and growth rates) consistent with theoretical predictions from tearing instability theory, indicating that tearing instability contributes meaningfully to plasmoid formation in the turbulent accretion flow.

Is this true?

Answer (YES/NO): NO